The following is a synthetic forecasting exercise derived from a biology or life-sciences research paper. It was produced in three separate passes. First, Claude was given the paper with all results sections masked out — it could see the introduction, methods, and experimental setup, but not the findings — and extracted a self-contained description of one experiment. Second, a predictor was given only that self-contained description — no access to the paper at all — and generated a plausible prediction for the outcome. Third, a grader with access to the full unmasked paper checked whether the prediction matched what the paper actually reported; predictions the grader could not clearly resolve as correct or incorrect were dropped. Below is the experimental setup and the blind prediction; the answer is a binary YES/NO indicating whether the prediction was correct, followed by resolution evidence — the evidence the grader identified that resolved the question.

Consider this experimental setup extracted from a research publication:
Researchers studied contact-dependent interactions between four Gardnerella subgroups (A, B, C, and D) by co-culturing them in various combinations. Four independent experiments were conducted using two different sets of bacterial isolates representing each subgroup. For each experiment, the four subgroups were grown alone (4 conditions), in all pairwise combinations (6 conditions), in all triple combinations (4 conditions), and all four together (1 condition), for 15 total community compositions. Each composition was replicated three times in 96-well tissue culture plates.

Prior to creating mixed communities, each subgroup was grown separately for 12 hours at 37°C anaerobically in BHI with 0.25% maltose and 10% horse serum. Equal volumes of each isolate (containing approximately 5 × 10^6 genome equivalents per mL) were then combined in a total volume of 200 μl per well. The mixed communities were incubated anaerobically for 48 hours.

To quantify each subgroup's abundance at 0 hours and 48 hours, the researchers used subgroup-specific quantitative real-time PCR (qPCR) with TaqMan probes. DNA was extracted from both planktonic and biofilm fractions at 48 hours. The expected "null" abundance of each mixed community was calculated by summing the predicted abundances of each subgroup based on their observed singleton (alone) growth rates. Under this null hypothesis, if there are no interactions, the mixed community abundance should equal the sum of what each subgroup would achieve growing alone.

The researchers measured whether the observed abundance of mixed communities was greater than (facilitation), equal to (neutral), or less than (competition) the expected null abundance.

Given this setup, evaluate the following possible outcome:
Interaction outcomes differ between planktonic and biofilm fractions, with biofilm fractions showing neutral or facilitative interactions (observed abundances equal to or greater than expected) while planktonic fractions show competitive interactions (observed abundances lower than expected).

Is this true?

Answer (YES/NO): NO